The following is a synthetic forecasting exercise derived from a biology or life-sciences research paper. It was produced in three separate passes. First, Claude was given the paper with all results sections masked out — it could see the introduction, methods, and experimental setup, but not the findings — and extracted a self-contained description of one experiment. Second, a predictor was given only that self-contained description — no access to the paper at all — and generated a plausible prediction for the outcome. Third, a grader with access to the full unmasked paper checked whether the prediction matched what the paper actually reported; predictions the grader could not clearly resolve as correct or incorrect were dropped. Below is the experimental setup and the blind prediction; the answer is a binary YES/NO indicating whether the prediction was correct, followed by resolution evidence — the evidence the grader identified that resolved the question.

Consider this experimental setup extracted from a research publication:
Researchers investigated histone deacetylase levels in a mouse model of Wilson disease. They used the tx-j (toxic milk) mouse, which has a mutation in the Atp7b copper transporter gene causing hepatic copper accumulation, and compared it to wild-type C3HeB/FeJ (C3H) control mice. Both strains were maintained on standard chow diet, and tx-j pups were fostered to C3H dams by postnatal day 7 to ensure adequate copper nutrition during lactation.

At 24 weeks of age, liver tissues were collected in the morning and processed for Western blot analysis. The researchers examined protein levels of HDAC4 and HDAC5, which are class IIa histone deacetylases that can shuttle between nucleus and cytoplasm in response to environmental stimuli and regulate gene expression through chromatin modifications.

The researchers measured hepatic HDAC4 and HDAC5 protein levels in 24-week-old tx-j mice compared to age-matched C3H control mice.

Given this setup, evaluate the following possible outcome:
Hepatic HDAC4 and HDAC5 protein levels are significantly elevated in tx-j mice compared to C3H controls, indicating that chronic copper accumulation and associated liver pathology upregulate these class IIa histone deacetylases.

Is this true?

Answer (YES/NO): NO